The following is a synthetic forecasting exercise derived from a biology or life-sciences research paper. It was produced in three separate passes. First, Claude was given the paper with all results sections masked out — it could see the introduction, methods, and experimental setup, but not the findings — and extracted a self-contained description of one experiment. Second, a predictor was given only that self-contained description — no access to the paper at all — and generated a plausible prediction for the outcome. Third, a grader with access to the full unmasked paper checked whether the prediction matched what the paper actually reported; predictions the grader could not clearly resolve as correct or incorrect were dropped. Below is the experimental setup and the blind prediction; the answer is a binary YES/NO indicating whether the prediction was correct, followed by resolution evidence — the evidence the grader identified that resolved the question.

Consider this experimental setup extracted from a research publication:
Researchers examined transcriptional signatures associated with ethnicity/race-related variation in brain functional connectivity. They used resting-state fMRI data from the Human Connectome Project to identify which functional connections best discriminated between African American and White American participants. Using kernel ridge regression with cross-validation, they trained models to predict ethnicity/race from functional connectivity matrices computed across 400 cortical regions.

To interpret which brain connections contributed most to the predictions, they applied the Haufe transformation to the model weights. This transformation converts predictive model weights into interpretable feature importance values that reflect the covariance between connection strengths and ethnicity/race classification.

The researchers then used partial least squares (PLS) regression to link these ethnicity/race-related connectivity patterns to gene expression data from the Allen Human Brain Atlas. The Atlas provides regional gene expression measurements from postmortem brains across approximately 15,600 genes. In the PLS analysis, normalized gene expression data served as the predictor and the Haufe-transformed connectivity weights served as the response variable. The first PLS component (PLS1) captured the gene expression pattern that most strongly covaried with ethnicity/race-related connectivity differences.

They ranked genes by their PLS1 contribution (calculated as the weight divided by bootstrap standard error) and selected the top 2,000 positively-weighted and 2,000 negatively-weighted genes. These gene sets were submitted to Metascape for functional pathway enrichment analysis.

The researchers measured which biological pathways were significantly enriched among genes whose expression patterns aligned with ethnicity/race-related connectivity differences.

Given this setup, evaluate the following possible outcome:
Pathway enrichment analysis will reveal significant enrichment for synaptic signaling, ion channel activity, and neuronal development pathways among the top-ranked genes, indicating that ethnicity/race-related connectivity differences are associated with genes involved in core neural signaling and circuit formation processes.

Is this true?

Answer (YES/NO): YES